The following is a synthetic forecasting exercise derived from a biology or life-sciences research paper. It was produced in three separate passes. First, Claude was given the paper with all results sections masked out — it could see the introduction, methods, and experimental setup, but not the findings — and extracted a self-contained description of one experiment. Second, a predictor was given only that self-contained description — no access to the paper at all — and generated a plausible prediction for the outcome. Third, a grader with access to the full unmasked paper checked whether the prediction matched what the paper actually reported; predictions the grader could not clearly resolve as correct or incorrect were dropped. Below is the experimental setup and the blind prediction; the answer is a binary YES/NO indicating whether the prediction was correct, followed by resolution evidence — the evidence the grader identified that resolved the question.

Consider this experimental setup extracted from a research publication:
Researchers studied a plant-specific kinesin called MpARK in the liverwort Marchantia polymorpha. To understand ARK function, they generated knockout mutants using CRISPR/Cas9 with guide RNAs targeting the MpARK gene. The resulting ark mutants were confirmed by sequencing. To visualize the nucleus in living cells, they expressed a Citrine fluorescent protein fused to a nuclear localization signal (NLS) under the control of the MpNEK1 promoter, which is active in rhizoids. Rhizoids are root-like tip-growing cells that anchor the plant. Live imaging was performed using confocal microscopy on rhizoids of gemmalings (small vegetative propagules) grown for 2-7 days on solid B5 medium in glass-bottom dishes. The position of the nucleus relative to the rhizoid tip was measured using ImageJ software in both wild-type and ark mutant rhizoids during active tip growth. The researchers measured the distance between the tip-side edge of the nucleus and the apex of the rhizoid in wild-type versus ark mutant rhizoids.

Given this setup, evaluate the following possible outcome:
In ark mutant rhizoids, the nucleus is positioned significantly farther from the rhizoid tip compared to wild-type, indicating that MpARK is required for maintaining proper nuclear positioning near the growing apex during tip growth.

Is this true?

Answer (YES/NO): YES